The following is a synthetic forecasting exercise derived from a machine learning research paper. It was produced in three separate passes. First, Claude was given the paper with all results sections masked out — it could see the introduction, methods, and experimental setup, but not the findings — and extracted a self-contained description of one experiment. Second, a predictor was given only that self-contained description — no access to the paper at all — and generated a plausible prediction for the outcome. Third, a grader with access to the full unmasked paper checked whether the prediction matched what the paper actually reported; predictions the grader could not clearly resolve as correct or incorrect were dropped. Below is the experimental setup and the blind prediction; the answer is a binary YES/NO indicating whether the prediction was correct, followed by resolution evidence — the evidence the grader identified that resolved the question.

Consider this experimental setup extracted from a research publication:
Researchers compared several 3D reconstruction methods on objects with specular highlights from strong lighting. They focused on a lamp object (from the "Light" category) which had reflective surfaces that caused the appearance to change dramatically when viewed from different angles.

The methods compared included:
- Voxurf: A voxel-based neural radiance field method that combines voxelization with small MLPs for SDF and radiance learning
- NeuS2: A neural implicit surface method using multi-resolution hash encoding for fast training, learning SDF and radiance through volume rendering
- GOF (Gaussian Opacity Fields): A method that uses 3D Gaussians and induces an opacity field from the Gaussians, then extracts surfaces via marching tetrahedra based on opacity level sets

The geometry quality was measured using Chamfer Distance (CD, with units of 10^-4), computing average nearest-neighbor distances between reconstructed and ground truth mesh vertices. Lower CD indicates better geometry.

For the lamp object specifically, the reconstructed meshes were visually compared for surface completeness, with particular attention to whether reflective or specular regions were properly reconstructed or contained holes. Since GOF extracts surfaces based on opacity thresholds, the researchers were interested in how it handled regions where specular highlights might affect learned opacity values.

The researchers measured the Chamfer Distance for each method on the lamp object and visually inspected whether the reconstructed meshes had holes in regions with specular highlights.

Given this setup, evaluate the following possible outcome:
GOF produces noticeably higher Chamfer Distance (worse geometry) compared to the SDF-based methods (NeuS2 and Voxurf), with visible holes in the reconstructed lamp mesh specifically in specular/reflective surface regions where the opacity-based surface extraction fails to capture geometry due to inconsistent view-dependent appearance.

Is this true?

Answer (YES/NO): NO